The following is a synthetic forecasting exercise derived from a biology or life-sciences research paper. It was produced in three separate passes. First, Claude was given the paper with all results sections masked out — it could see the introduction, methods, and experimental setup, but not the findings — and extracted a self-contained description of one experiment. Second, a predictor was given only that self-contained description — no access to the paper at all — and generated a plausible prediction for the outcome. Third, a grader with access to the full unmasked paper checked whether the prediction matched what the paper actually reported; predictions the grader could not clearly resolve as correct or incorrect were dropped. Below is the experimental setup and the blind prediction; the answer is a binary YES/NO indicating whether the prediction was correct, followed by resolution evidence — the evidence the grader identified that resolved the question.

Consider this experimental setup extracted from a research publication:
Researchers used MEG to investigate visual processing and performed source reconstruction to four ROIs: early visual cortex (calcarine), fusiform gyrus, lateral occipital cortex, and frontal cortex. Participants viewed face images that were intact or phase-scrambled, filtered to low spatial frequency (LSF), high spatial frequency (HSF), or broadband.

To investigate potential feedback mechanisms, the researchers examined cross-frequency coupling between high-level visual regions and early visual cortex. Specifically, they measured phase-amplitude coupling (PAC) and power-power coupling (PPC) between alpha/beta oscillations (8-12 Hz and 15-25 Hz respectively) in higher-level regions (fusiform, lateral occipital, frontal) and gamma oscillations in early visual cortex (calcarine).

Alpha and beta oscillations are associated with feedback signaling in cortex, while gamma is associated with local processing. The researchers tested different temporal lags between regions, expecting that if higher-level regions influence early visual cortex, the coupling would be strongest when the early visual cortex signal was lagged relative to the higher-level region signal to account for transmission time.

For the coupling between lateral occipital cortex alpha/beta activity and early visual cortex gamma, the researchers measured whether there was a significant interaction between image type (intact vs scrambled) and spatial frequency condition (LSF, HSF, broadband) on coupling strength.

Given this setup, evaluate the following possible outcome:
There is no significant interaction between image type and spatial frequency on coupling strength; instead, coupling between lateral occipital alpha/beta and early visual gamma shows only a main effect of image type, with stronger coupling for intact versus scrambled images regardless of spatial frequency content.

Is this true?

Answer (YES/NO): NO